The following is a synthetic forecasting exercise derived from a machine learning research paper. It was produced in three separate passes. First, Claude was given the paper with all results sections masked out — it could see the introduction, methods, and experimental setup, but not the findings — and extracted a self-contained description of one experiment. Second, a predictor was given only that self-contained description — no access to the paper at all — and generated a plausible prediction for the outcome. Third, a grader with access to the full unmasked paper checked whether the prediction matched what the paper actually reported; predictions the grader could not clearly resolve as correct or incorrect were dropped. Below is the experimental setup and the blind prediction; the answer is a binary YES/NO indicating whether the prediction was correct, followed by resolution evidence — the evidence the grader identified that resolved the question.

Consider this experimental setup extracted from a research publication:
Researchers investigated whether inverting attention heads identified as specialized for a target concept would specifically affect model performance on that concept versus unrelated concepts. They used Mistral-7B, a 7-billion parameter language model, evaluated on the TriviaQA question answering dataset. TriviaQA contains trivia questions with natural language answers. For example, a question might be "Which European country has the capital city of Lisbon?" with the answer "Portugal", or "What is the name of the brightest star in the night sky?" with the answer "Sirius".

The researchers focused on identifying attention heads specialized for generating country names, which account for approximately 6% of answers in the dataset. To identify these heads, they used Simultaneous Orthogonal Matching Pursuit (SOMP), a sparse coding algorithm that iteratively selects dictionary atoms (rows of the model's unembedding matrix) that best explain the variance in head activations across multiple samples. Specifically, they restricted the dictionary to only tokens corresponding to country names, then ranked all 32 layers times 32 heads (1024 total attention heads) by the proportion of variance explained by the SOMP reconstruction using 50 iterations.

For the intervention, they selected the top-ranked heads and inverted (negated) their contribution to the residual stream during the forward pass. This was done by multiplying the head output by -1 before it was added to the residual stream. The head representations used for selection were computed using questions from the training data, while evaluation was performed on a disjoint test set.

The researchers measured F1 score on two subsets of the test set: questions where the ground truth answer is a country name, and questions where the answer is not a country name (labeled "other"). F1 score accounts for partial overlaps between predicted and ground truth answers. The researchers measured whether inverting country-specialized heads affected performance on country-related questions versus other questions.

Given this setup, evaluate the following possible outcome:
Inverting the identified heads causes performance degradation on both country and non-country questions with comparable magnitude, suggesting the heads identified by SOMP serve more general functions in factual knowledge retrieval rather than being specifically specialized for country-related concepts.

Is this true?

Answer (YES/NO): NO